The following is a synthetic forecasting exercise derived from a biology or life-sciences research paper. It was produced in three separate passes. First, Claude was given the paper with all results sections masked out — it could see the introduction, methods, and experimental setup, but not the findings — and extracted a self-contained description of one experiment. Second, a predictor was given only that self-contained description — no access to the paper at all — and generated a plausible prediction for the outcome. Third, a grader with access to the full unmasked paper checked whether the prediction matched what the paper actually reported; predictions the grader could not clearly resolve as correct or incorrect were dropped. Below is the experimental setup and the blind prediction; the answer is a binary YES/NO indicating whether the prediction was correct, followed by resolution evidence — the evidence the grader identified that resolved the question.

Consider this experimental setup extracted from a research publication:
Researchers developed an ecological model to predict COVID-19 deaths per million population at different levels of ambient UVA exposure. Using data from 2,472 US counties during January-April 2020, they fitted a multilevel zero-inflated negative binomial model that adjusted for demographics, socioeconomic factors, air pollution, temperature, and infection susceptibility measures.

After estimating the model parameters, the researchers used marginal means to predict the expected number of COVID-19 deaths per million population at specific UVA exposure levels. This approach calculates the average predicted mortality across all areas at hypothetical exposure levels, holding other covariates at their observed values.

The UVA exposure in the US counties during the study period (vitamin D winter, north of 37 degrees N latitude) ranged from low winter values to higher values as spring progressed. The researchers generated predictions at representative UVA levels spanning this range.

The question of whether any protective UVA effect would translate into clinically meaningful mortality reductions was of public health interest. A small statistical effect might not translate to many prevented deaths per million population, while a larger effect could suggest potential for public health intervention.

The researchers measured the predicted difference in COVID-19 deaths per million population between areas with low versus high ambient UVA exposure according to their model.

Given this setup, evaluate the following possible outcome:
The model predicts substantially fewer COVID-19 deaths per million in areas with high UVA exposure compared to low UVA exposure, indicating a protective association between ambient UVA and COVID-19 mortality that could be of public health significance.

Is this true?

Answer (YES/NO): YES